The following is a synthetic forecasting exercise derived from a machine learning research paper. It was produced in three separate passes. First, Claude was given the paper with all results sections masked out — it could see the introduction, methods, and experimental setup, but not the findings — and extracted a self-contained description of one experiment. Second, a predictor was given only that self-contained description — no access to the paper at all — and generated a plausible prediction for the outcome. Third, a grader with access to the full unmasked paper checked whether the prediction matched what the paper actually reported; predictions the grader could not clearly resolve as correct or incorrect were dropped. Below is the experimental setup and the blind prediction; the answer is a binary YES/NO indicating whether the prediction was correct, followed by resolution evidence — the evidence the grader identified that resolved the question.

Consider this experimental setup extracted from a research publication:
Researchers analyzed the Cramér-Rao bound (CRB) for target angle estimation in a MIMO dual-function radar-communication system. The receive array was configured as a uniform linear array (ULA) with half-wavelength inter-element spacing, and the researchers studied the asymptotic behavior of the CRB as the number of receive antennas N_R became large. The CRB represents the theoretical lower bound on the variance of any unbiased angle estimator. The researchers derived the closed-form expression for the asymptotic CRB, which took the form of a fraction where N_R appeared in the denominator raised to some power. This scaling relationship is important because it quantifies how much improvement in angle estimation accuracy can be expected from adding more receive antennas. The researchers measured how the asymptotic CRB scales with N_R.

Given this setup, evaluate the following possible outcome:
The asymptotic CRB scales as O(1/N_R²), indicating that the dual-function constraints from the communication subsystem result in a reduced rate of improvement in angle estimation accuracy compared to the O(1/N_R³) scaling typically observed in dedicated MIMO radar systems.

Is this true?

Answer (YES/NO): NO